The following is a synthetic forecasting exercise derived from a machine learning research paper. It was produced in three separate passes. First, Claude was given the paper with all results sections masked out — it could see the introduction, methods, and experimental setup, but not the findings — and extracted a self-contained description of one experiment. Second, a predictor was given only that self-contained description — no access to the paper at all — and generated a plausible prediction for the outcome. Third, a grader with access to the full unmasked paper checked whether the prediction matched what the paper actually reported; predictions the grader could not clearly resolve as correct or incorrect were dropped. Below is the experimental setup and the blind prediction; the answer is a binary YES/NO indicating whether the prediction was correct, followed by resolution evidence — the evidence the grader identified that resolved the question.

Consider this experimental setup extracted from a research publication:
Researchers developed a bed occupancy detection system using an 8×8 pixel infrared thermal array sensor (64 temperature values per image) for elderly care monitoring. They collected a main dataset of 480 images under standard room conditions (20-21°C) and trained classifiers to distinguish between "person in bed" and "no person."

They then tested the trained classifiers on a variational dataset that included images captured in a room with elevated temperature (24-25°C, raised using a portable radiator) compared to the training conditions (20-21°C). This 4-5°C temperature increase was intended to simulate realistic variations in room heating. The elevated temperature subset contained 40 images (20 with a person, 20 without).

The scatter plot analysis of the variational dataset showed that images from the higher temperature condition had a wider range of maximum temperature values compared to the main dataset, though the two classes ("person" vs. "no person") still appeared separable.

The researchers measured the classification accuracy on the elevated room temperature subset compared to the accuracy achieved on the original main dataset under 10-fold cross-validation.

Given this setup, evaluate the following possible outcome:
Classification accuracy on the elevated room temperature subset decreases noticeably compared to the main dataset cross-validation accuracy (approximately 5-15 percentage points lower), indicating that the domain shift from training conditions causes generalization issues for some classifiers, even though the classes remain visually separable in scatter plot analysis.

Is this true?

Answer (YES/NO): NO